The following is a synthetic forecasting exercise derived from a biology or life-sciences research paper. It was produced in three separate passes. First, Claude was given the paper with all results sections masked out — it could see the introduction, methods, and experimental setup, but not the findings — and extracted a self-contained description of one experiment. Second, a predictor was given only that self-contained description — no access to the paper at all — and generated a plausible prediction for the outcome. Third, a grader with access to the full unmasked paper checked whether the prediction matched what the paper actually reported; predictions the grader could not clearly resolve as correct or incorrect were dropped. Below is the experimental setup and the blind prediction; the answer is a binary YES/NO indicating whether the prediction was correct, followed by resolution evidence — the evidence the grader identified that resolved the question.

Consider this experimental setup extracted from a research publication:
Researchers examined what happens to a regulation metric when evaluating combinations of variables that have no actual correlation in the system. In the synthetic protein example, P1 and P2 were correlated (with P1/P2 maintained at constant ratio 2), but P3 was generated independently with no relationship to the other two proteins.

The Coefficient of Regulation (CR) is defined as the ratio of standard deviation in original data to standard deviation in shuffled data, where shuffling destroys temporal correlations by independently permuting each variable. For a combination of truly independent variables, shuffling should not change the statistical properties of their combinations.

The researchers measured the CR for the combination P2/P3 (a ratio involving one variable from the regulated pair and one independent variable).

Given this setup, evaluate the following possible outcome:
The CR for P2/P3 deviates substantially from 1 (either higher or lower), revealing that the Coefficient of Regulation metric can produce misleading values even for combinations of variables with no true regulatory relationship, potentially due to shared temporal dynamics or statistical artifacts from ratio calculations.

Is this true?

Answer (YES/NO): NO